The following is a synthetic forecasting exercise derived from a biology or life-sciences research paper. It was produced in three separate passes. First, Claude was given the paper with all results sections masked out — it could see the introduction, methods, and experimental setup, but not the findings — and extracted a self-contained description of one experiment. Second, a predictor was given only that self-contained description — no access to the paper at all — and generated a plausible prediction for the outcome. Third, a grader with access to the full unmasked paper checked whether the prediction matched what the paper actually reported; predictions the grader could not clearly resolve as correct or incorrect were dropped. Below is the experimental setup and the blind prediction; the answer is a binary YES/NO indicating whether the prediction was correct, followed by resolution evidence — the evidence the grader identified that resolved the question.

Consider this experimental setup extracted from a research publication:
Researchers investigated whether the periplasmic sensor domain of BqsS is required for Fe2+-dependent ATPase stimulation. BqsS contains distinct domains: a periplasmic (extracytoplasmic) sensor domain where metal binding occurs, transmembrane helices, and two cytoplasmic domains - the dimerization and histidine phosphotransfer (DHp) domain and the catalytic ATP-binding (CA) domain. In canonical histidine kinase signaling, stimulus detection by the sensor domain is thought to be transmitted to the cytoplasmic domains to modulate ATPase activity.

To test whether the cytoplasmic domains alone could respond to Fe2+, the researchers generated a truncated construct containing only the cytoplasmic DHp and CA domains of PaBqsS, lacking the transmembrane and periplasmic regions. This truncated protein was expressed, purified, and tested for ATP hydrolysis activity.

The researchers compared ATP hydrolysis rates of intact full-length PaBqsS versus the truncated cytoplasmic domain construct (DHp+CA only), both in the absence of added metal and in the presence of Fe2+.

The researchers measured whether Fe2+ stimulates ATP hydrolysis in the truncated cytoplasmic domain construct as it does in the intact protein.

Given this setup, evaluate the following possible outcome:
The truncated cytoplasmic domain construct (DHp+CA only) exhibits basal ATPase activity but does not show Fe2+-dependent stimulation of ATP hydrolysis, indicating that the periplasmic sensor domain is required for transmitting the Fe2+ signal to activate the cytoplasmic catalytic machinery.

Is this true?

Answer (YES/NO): YES